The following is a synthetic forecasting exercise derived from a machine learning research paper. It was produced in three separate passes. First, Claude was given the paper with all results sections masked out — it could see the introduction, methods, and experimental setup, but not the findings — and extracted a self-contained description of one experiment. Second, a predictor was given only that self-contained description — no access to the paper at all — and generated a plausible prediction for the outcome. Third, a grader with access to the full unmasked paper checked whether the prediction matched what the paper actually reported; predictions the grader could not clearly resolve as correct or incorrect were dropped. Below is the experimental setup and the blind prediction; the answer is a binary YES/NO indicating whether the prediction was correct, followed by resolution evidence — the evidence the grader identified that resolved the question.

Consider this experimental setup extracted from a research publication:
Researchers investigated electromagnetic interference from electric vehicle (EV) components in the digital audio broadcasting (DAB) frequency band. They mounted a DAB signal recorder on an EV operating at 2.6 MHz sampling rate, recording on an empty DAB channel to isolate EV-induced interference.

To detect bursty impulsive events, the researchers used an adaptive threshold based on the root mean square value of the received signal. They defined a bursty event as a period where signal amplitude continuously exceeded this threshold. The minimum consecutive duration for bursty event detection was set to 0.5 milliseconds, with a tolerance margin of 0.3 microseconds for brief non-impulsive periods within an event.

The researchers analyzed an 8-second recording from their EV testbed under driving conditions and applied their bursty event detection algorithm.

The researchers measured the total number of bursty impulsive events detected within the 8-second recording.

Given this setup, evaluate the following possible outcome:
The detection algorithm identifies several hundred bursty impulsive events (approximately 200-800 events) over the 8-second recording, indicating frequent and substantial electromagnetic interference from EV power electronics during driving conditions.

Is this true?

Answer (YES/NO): NO